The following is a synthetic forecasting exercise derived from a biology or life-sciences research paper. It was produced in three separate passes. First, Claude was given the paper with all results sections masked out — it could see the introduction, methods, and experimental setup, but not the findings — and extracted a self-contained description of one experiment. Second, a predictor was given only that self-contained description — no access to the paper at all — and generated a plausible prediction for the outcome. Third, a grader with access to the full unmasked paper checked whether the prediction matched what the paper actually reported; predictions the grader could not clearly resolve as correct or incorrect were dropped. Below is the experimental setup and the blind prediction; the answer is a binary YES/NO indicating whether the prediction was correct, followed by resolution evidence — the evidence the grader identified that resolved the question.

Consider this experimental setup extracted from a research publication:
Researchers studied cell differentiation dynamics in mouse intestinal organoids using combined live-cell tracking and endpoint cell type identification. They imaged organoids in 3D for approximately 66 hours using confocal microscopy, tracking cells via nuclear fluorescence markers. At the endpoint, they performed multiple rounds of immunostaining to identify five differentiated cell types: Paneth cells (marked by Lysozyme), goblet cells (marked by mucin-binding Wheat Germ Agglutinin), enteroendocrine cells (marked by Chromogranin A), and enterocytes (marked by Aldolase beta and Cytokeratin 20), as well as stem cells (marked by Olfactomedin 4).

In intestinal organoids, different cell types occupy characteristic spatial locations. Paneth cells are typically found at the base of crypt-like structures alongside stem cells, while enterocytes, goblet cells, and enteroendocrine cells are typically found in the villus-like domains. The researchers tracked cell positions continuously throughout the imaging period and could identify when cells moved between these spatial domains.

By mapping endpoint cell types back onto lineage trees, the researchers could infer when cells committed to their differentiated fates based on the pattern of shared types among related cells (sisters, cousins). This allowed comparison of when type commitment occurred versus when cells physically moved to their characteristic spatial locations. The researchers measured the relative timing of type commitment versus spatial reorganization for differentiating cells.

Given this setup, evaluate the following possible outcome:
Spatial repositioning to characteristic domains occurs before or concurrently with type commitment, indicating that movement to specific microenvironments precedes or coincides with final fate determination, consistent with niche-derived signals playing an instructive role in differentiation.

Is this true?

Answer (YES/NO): NO